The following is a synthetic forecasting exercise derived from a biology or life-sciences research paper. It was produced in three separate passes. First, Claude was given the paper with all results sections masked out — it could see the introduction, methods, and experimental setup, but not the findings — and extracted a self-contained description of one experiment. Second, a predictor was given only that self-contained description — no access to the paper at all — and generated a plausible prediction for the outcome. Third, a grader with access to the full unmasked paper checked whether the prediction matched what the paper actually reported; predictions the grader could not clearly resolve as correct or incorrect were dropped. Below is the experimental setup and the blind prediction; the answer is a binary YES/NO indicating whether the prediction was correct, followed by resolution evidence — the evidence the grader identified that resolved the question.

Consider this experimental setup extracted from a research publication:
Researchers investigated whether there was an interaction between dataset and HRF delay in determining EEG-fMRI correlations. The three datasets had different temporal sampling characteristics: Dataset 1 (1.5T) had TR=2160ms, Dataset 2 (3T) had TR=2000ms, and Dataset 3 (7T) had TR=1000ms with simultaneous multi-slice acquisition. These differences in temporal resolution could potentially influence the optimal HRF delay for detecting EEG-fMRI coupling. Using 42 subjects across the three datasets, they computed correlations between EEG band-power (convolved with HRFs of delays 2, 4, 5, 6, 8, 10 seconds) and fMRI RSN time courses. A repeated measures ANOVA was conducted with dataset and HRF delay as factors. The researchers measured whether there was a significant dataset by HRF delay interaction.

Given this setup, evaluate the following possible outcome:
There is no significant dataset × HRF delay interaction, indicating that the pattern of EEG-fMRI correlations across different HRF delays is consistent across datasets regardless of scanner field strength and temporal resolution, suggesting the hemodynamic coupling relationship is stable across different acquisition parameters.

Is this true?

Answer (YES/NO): YES